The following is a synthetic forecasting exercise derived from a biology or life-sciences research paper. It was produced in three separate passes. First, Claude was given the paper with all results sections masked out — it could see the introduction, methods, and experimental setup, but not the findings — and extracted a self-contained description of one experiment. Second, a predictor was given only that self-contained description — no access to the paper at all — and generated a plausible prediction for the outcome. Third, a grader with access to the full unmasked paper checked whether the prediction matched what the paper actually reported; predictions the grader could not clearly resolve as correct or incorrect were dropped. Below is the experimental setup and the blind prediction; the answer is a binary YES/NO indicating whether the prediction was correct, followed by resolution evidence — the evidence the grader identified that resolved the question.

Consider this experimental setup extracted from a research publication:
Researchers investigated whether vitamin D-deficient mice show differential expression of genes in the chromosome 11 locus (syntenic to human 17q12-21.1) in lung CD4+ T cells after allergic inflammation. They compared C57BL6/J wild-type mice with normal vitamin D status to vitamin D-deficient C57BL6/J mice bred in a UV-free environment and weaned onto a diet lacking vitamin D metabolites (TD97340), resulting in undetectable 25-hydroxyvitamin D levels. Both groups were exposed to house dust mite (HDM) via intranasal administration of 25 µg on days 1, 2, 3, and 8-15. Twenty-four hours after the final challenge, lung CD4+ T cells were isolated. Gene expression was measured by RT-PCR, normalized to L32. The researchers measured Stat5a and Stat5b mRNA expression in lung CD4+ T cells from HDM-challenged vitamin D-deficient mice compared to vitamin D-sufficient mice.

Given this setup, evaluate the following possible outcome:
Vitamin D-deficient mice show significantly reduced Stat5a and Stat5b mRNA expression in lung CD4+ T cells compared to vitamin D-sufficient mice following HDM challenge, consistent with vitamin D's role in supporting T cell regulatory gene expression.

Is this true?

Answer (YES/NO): NO